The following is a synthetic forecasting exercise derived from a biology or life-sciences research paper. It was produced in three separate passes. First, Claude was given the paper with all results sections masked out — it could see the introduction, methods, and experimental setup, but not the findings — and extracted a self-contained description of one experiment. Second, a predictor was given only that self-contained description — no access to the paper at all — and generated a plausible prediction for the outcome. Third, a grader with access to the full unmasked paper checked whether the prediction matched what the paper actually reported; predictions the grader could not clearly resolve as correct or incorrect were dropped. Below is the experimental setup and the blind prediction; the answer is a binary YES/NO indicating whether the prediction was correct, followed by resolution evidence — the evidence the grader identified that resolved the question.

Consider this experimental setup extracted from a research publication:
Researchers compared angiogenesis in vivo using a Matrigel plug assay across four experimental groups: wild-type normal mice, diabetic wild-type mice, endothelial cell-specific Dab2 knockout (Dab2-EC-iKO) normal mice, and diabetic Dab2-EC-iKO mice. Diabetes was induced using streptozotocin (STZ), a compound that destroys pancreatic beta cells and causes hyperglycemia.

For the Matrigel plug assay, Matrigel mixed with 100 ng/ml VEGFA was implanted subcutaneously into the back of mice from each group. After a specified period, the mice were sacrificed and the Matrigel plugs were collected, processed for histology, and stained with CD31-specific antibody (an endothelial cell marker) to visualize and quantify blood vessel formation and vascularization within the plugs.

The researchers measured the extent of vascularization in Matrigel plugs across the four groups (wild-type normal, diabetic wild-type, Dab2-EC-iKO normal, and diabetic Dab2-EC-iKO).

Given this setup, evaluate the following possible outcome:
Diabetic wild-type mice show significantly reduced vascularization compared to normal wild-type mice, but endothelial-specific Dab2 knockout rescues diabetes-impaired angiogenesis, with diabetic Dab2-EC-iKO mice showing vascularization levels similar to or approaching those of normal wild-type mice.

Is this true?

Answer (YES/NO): NO